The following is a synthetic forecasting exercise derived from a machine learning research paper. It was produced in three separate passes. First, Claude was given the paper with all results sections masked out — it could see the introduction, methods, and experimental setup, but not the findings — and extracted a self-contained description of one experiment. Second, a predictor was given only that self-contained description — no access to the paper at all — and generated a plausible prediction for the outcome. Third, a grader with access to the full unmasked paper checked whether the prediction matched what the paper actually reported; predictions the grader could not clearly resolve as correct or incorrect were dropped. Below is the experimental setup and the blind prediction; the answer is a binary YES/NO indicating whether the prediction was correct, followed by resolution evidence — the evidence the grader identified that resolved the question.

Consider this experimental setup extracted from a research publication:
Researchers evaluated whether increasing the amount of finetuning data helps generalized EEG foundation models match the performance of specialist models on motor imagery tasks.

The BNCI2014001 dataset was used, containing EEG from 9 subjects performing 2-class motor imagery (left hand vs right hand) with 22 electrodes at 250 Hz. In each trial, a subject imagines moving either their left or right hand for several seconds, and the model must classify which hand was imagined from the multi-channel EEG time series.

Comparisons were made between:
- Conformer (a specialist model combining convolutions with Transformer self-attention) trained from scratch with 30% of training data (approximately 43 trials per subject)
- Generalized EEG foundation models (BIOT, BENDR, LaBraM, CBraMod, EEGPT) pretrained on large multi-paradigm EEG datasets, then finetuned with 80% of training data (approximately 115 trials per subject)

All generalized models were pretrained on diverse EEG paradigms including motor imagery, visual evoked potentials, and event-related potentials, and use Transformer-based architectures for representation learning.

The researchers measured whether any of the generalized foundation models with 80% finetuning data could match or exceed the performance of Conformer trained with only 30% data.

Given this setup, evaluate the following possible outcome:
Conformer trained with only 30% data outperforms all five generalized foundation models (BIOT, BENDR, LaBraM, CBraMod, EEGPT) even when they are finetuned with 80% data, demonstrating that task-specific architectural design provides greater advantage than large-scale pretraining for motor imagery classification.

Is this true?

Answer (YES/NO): YES